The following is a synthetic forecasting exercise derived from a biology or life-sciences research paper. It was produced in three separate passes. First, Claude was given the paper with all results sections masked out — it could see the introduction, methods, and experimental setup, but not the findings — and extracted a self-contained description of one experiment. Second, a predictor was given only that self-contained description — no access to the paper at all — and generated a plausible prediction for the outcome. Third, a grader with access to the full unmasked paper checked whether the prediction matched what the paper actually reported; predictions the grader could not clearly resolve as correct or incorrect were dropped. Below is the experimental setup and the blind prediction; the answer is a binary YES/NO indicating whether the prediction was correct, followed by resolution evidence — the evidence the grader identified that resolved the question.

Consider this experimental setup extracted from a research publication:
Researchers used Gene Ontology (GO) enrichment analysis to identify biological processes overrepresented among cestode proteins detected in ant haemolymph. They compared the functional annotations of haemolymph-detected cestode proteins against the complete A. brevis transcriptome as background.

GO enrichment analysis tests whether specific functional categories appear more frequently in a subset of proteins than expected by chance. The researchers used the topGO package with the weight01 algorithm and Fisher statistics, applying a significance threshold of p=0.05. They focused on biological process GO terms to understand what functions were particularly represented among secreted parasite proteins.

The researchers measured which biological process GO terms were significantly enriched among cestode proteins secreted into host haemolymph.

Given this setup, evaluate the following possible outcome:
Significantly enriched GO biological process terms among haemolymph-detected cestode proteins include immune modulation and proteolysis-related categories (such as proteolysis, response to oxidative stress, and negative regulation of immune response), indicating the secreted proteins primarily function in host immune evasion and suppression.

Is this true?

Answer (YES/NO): NO